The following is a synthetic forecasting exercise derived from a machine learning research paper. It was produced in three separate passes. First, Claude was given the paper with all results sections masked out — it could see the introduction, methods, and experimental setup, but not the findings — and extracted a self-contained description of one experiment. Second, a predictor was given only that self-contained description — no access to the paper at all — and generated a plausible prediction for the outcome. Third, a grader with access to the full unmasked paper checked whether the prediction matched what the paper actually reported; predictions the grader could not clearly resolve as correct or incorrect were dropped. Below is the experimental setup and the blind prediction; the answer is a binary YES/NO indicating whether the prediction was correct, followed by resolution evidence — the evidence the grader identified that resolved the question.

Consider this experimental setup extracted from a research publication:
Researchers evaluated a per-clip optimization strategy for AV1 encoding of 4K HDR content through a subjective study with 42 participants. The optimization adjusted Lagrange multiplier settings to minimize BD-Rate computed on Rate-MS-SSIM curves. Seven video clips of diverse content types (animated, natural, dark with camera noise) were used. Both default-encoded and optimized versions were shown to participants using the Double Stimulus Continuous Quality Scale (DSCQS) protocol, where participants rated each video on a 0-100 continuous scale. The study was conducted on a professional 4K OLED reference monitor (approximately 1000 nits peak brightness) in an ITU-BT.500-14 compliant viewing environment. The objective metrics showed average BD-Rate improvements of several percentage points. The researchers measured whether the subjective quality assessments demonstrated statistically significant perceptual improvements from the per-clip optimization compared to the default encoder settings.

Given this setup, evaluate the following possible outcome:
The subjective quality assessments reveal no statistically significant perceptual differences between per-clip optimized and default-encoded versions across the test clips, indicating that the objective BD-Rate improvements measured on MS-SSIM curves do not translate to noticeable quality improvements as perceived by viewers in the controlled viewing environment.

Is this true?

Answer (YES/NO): YES